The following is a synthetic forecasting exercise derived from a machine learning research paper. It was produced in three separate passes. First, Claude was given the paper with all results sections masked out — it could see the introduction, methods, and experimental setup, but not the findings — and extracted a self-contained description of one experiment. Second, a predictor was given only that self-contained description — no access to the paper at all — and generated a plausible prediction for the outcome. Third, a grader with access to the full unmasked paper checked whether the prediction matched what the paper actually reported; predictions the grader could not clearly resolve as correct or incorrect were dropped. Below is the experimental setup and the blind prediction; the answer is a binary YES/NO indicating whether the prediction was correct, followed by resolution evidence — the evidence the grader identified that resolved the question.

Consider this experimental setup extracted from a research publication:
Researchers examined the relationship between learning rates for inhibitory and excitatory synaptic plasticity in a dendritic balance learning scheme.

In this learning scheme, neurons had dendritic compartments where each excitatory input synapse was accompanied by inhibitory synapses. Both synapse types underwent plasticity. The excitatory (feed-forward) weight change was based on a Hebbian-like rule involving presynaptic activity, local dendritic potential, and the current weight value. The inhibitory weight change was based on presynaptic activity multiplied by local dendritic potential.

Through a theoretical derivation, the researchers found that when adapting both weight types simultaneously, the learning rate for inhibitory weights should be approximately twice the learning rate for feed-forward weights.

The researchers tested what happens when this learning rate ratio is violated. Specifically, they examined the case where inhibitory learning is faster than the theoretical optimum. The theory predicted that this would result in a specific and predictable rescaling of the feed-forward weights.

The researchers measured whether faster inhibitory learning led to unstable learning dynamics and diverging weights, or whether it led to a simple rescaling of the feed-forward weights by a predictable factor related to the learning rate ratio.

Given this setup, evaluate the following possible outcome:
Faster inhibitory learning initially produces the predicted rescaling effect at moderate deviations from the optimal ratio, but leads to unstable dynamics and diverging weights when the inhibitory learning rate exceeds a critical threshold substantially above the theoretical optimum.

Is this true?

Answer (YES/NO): NO